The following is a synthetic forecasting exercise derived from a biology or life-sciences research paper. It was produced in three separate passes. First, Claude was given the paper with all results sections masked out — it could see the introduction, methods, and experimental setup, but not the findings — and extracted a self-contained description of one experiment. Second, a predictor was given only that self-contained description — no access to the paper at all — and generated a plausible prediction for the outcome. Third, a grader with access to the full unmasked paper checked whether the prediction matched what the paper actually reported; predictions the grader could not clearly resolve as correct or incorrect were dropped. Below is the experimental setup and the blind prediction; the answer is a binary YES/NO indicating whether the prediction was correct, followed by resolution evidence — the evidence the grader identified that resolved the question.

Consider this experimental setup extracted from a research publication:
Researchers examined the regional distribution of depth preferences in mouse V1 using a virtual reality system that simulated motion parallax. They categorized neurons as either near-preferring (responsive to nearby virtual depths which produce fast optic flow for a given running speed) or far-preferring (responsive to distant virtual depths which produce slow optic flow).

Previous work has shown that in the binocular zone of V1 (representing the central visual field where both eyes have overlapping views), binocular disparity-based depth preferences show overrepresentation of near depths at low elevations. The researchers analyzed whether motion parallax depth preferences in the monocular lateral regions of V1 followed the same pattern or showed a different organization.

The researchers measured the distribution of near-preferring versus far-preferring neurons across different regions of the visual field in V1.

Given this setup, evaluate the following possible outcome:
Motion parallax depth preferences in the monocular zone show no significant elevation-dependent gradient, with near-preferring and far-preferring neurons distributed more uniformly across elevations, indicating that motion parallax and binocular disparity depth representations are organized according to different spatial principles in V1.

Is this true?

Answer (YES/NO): NO